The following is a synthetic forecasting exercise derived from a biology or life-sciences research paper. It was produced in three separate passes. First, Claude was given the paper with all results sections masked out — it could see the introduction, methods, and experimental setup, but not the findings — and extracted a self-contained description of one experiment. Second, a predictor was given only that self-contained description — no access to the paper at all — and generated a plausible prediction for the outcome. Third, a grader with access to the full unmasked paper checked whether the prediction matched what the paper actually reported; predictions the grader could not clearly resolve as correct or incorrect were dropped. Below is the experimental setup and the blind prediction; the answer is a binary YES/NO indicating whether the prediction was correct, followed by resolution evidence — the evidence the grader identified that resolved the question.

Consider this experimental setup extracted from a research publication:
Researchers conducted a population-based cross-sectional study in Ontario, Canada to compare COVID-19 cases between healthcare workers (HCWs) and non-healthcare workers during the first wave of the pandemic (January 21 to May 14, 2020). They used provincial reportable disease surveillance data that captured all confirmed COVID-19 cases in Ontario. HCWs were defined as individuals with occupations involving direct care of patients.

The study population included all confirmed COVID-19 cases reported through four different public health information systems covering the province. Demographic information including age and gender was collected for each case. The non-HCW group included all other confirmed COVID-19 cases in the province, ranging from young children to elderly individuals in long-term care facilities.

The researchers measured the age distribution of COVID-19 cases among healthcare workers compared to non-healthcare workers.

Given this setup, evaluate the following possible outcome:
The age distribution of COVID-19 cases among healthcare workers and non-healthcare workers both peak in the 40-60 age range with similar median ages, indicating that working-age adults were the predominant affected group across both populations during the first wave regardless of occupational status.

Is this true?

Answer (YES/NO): NO